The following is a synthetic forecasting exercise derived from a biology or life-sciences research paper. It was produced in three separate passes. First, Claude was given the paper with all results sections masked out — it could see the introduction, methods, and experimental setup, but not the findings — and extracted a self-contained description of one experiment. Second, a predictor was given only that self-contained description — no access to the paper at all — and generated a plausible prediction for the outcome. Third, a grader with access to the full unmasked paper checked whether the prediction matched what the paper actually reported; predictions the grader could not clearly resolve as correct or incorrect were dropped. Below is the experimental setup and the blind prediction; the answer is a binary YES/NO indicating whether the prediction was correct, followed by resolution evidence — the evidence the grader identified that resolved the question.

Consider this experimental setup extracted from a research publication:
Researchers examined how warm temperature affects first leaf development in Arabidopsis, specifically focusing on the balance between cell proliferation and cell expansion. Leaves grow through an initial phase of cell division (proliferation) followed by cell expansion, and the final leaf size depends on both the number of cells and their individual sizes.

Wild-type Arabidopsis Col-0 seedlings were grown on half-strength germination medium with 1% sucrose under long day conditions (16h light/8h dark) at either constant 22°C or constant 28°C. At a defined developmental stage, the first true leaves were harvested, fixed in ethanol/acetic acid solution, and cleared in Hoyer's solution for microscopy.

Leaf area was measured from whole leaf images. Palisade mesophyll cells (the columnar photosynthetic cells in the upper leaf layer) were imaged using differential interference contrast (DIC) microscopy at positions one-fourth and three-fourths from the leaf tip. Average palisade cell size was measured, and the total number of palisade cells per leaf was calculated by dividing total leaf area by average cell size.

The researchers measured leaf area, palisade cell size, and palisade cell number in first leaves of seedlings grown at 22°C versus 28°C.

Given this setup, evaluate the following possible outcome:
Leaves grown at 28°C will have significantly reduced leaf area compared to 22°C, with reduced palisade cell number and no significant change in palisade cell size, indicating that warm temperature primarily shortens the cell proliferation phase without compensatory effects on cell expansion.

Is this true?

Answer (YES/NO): NO